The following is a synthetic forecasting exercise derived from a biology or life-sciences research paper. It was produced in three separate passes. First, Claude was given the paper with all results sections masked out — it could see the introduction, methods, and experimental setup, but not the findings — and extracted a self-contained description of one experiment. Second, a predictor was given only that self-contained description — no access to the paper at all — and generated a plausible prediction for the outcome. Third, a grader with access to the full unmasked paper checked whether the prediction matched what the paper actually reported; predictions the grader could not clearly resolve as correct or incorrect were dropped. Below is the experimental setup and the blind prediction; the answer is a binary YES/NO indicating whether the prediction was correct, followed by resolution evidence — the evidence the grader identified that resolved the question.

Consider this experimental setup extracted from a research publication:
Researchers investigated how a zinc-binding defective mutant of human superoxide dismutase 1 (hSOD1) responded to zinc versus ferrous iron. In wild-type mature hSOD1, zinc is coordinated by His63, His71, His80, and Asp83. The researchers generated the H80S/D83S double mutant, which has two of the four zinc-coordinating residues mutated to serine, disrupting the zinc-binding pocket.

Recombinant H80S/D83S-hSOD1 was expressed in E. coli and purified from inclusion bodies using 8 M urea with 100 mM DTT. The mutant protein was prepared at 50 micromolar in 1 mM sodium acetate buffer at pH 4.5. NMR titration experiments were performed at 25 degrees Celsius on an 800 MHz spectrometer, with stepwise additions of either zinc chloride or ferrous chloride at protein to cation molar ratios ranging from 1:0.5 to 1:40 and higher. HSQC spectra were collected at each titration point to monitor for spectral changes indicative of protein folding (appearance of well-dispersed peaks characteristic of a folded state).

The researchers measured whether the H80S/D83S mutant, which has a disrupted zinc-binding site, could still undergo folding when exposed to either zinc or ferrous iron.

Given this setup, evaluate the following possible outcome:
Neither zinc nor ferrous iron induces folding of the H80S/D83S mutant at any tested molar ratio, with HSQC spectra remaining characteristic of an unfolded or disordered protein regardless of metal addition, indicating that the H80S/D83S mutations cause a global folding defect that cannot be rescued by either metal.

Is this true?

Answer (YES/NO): NO